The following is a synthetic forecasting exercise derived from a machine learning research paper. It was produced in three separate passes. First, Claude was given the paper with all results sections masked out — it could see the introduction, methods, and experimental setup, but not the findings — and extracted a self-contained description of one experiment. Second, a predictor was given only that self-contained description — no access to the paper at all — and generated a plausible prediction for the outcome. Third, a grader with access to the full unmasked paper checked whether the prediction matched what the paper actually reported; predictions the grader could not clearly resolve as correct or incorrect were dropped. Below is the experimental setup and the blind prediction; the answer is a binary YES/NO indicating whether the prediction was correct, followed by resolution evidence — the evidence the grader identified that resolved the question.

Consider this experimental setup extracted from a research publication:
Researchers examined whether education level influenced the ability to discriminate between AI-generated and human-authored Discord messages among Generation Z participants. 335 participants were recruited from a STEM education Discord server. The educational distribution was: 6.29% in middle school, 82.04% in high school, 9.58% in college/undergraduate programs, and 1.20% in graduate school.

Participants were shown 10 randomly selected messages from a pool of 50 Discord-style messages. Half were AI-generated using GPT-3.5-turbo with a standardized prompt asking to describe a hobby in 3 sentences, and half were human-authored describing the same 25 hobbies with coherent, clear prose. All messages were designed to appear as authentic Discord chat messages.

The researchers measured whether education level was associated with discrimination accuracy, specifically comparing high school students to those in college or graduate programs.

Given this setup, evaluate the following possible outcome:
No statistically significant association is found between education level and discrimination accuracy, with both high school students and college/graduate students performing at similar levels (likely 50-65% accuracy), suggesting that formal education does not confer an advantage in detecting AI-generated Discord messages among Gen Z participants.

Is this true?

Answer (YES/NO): YES